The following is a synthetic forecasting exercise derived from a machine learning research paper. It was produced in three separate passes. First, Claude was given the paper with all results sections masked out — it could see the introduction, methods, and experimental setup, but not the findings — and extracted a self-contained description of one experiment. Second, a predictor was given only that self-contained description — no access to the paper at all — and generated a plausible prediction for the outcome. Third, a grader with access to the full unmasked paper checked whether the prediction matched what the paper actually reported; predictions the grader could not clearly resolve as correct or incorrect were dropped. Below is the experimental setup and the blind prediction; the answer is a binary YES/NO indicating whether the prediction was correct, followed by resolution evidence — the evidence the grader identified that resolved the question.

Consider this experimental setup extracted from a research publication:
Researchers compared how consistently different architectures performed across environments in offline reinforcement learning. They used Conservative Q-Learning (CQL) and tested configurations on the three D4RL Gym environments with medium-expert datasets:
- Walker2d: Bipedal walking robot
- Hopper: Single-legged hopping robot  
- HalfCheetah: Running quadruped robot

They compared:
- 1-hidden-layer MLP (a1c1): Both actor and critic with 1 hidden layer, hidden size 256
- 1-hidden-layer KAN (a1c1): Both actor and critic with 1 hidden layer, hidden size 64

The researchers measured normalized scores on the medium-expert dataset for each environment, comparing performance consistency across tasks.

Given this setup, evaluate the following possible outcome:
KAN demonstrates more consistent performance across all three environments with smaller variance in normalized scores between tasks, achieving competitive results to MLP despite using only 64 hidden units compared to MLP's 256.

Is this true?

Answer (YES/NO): NO